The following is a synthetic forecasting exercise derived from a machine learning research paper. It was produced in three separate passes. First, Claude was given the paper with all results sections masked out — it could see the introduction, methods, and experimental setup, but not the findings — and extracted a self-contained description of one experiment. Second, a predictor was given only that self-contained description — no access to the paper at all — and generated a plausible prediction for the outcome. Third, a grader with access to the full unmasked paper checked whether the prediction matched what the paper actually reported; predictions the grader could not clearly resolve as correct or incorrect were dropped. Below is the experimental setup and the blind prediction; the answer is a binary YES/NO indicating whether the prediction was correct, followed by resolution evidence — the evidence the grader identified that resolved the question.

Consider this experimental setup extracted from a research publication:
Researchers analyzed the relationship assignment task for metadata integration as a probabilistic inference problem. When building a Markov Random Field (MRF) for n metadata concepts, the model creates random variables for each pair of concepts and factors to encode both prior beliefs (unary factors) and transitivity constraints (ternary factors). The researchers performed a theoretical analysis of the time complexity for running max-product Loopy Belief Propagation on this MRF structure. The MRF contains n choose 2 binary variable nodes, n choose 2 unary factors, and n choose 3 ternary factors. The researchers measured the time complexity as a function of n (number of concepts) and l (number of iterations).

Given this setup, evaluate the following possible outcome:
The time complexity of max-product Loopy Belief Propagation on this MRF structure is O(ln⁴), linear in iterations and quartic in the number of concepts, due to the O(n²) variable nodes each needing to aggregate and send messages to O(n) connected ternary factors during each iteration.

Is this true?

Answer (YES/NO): YES